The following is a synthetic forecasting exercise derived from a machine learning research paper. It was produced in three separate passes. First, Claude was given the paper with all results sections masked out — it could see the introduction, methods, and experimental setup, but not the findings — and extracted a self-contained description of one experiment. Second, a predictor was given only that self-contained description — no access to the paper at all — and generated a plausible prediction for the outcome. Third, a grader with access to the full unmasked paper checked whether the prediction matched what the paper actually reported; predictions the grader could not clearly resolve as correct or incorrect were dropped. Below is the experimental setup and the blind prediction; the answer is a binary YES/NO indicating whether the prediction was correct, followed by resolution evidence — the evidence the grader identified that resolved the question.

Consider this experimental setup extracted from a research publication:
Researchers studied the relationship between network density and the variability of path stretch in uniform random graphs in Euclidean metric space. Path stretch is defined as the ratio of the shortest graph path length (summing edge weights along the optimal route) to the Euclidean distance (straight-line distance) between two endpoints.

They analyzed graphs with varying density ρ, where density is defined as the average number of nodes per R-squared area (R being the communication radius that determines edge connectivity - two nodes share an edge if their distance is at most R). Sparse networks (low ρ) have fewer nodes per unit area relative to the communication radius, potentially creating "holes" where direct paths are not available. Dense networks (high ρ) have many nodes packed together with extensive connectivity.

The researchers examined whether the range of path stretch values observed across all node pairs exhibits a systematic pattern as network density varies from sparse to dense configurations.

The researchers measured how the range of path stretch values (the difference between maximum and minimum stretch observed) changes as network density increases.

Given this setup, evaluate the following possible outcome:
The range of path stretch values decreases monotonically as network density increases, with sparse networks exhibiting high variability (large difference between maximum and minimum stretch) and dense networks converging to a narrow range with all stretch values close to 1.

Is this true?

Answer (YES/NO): NO